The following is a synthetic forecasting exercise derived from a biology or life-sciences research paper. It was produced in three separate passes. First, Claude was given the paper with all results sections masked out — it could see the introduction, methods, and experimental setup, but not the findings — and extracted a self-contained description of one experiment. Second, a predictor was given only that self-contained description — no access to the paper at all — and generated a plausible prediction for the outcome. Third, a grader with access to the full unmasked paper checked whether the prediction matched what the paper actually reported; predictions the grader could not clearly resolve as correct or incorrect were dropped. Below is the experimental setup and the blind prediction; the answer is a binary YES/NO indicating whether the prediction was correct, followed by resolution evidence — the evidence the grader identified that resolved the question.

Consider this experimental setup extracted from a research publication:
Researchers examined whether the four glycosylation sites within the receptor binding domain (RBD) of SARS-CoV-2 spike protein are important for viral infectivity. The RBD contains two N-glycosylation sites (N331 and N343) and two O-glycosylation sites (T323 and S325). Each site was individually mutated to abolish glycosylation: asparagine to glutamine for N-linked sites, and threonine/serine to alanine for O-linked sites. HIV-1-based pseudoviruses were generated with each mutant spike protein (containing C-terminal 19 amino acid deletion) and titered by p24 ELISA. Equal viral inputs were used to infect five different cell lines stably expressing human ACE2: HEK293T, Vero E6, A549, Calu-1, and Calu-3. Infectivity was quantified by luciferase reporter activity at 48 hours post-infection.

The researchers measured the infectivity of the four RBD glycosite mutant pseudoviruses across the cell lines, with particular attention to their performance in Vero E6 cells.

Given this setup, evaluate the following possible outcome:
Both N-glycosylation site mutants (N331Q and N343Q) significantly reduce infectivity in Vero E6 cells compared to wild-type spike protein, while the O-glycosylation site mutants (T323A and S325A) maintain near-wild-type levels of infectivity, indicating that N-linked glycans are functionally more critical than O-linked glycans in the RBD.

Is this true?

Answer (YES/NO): NO